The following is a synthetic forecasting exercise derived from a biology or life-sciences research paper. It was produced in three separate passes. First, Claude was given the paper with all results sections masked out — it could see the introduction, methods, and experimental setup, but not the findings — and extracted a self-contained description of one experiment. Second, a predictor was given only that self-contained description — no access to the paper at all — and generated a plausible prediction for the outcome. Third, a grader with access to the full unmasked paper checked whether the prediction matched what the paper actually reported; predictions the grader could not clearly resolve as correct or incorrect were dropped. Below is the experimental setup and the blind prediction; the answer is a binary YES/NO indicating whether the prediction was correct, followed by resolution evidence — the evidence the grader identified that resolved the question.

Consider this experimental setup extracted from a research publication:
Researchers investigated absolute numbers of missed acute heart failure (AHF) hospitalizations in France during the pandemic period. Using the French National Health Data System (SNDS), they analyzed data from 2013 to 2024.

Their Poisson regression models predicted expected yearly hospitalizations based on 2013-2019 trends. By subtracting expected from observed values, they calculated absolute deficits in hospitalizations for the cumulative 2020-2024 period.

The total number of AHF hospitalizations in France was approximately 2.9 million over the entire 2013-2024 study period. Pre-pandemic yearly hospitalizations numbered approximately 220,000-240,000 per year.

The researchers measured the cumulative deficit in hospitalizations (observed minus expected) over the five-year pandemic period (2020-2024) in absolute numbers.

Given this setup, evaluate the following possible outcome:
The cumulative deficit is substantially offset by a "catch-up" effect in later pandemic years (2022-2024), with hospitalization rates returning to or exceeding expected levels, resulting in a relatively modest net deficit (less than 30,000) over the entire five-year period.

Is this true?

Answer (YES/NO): NO